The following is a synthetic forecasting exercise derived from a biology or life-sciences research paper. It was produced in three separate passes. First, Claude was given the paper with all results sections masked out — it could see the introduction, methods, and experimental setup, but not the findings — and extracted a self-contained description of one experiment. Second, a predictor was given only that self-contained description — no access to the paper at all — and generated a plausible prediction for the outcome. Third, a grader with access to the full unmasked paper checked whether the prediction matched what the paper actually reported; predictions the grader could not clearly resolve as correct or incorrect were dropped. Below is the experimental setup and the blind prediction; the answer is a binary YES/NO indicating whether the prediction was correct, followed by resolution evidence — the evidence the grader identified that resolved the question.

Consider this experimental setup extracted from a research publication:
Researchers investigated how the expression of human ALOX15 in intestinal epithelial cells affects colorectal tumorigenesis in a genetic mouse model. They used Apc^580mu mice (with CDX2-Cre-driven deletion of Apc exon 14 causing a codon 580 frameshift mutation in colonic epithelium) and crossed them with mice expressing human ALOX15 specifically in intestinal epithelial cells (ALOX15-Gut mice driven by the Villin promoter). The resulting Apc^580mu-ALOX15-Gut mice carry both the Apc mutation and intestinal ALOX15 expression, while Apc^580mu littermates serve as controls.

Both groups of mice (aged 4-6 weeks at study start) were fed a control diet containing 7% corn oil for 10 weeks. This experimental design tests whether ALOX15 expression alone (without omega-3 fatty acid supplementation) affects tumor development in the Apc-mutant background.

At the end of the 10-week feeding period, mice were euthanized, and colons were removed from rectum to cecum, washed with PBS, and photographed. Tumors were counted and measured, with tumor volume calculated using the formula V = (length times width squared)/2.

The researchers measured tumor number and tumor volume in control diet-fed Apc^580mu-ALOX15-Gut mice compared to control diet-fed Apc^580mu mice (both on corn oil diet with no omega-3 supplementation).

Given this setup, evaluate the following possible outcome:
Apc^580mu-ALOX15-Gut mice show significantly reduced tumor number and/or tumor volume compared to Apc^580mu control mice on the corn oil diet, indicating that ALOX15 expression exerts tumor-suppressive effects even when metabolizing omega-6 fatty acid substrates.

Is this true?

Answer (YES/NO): NO